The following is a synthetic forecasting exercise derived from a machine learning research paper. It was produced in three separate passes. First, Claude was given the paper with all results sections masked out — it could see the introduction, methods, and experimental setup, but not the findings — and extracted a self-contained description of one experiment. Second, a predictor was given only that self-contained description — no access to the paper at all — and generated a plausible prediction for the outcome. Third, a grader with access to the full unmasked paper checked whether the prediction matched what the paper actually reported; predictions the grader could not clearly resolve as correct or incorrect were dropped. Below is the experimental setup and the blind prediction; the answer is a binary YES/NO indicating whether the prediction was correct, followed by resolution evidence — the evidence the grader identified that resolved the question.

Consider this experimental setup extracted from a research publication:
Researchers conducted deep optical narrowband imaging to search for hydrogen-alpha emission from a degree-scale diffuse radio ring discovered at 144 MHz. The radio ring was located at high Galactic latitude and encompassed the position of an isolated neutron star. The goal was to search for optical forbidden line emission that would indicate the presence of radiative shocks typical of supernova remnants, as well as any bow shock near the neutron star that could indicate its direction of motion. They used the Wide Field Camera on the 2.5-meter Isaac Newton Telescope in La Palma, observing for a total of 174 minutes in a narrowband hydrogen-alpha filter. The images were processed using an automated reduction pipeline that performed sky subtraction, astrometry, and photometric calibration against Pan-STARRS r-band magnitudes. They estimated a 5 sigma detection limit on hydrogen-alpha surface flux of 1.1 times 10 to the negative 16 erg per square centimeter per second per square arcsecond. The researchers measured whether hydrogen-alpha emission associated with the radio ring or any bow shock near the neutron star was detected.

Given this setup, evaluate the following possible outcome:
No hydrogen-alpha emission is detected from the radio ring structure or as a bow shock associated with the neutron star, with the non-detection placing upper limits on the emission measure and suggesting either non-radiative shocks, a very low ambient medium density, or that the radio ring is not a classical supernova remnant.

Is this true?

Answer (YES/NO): NO